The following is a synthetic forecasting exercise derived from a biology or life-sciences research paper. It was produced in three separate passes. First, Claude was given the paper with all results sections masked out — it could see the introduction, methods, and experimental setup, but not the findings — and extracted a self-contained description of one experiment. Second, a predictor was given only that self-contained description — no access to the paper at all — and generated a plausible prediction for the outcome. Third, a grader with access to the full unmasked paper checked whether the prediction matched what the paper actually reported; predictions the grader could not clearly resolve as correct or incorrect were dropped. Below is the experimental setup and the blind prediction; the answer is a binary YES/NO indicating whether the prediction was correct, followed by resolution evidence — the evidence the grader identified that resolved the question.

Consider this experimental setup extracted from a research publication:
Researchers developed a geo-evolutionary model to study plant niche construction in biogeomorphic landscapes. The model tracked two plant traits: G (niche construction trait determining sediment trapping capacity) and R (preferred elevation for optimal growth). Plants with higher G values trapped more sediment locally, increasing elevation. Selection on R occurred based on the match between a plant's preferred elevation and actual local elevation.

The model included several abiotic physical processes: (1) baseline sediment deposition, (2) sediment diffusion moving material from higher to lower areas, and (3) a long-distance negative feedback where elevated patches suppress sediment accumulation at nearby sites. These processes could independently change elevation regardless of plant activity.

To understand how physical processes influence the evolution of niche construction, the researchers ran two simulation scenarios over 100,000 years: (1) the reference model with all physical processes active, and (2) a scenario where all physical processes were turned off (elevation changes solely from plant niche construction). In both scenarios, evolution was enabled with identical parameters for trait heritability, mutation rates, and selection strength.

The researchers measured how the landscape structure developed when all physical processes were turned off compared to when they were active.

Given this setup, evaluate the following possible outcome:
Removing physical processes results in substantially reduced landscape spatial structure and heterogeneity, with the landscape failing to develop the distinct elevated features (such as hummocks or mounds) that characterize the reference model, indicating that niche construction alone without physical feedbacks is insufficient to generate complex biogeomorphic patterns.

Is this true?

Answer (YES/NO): NO